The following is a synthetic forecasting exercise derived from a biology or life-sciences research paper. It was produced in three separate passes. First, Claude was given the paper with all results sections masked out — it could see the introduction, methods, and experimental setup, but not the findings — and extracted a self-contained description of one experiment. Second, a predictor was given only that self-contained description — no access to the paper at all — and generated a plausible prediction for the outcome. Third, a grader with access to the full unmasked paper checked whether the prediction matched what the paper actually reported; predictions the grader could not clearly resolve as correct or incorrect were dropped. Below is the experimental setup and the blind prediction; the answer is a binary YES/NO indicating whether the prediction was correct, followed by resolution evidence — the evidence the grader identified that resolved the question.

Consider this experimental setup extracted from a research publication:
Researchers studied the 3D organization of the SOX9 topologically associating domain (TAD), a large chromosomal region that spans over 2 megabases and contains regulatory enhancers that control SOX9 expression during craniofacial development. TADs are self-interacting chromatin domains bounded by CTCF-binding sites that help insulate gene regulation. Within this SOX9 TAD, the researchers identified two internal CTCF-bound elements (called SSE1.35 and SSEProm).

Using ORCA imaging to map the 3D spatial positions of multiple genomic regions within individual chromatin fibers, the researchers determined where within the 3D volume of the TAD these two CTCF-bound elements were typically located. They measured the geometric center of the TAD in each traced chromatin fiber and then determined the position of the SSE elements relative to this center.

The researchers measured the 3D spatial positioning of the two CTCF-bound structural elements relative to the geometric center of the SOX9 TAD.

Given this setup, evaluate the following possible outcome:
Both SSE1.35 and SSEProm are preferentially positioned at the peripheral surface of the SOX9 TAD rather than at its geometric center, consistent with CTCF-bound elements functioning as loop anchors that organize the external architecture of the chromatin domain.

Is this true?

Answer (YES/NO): NO